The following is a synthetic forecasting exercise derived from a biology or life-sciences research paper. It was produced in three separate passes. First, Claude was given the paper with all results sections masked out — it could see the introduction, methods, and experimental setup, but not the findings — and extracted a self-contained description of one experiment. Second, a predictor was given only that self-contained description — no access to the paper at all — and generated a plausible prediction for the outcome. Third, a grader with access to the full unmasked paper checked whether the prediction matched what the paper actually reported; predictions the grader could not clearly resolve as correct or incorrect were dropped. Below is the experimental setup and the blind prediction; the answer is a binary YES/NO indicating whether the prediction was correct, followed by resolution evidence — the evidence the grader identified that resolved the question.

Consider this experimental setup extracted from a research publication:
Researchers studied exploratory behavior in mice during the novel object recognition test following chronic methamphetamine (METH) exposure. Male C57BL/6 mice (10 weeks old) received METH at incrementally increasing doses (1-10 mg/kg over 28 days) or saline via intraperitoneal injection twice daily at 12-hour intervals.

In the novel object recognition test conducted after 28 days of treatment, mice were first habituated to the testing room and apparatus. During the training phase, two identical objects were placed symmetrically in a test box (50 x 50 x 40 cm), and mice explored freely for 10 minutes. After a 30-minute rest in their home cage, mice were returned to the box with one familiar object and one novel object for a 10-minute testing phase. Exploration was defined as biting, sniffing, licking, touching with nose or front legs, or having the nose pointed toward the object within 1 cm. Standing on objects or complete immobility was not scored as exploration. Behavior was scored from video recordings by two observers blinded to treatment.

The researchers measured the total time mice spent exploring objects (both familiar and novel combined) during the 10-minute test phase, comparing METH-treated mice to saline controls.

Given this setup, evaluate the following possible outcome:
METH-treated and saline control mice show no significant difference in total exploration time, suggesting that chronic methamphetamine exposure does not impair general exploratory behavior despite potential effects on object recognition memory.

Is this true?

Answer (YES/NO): NO